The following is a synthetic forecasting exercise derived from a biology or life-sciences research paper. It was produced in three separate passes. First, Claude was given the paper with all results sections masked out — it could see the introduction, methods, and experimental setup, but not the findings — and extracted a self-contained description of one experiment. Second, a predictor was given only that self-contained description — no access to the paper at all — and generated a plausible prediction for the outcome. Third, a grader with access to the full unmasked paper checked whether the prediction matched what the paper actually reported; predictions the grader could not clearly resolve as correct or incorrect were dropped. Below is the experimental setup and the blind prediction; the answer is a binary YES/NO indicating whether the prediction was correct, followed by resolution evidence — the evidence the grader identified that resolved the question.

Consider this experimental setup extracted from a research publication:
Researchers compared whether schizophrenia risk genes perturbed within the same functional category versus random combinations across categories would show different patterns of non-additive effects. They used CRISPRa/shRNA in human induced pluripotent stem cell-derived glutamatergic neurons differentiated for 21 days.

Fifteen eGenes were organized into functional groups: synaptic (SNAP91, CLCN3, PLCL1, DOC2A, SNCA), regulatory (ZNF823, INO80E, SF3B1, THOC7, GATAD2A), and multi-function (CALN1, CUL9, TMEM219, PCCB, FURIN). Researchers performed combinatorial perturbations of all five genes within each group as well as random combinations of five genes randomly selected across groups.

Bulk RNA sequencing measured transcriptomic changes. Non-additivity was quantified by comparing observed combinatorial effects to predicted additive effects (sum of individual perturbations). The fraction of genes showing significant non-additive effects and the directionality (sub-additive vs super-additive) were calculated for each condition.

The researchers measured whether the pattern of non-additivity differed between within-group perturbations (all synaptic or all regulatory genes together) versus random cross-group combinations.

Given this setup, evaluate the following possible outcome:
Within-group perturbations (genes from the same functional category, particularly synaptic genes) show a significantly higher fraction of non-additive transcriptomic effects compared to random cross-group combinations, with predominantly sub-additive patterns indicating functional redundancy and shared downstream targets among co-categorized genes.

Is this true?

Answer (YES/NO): YES